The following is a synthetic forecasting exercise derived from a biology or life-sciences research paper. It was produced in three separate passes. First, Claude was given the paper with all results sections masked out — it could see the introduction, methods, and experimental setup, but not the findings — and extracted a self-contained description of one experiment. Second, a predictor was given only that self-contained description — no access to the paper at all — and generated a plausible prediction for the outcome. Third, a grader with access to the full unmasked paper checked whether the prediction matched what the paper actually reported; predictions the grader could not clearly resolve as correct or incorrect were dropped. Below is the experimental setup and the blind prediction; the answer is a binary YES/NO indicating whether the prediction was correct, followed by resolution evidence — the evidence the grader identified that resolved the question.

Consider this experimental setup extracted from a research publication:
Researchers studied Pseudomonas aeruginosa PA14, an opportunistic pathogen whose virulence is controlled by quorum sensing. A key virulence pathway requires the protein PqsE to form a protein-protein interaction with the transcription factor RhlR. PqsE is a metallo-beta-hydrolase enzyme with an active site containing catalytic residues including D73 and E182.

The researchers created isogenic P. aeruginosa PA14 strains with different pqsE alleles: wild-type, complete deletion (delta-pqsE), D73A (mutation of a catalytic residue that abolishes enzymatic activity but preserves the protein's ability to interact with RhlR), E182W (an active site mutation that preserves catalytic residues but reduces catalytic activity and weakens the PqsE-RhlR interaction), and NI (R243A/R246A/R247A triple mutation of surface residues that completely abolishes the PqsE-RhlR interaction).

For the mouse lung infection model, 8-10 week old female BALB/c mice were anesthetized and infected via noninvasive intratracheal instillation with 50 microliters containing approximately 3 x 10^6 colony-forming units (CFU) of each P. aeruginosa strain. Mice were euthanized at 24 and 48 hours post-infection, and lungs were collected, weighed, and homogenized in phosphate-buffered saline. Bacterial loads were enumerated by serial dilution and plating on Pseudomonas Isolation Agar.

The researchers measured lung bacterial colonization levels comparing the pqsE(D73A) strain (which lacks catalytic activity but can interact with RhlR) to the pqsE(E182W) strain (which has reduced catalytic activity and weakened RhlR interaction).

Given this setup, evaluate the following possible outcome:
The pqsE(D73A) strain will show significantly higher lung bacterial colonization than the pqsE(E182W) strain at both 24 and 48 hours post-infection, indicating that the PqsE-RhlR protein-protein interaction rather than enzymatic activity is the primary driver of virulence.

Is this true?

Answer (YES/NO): NO